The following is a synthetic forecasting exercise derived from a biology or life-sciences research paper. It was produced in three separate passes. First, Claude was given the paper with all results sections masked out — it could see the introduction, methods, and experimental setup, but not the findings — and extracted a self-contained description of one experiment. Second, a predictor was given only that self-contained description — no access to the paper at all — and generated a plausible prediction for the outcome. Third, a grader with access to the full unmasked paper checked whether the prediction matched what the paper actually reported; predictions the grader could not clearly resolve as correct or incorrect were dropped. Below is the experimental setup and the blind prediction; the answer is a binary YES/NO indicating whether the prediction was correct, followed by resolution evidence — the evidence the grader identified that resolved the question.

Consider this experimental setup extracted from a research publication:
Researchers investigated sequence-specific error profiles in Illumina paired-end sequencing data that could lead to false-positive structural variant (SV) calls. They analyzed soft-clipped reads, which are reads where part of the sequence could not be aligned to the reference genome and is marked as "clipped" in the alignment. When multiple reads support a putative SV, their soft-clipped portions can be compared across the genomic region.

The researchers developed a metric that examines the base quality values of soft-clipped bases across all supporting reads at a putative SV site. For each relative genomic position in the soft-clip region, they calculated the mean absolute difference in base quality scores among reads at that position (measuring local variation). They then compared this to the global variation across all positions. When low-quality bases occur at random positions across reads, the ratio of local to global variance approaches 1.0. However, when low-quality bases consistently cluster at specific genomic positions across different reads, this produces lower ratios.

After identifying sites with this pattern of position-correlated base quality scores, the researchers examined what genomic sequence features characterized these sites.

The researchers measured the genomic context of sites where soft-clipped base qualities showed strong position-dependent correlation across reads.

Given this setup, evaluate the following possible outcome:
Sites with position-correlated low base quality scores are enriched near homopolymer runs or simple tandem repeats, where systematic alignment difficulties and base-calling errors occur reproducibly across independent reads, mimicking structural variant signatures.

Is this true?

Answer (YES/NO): YES